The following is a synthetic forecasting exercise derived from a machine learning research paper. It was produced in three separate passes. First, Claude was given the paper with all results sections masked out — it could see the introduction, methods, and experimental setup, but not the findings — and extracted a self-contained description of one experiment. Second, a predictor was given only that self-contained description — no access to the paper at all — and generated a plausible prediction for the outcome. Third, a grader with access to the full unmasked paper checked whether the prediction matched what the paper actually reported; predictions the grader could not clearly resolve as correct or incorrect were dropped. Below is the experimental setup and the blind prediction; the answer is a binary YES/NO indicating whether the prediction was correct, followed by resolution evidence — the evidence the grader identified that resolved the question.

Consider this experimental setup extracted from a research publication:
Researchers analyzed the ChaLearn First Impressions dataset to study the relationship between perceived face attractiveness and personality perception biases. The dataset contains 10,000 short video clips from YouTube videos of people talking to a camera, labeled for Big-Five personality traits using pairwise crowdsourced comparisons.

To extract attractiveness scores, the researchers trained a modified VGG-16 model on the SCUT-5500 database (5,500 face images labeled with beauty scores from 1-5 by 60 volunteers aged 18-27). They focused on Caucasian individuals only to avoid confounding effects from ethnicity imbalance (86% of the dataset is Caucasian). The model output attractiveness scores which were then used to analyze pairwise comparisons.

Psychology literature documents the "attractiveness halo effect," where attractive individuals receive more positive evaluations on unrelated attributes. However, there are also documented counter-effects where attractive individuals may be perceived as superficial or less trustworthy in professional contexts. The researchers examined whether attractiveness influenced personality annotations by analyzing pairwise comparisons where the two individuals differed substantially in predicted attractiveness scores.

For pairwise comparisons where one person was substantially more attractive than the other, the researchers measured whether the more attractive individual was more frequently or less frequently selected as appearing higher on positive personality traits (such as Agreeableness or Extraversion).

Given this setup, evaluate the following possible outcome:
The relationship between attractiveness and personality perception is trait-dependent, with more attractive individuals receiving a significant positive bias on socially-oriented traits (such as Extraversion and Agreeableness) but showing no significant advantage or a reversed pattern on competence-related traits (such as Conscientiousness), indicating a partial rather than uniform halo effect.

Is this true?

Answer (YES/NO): NO